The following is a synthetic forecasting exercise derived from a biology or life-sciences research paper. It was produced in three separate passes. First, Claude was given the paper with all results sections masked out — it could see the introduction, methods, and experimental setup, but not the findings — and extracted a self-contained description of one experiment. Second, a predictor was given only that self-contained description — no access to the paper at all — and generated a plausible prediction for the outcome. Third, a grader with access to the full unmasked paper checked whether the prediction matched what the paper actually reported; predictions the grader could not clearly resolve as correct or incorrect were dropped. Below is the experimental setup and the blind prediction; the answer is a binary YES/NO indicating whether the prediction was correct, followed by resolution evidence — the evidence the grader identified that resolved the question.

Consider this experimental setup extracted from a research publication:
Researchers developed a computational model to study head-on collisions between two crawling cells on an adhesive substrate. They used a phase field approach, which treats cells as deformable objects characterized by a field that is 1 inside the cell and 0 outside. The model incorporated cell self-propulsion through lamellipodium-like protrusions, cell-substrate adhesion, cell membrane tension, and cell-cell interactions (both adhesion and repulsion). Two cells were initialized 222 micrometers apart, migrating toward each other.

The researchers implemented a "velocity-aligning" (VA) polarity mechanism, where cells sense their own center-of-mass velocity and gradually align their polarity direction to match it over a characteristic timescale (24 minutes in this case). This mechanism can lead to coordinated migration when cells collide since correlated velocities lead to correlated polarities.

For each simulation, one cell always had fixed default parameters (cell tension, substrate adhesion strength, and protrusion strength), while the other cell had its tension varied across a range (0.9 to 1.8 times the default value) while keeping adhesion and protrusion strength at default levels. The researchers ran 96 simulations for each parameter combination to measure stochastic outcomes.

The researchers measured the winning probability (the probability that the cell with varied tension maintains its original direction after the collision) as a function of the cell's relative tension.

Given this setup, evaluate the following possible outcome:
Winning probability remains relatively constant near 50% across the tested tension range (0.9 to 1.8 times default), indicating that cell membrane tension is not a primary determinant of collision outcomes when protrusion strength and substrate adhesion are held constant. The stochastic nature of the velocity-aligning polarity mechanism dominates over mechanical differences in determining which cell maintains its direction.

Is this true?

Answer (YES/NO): YES